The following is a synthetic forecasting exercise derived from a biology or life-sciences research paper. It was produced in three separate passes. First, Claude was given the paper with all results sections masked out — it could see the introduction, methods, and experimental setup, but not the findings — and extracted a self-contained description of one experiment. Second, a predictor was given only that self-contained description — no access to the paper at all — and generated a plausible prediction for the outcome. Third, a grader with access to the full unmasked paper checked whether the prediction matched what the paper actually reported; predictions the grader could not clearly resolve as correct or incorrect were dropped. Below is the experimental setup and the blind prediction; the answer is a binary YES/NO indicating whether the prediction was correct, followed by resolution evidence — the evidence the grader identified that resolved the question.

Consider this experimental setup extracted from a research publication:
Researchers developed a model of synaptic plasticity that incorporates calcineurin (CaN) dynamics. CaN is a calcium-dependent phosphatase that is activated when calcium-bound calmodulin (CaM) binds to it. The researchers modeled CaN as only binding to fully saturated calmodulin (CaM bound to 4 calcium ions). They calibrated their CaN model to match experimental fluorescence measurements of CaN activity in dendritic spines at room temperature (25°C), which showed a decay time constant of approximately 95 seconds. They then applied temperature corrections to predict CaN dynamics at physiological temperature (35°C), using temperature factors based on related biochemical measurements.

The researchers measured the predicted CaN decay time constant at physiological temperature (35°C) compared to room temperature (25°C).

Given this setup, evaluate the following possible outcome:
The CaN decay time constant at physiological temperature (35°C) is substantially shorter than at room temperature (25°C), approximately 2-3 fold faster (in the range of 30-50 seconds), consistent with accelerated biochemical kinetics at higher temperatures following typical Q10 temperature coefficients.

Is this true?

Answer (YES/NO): NO